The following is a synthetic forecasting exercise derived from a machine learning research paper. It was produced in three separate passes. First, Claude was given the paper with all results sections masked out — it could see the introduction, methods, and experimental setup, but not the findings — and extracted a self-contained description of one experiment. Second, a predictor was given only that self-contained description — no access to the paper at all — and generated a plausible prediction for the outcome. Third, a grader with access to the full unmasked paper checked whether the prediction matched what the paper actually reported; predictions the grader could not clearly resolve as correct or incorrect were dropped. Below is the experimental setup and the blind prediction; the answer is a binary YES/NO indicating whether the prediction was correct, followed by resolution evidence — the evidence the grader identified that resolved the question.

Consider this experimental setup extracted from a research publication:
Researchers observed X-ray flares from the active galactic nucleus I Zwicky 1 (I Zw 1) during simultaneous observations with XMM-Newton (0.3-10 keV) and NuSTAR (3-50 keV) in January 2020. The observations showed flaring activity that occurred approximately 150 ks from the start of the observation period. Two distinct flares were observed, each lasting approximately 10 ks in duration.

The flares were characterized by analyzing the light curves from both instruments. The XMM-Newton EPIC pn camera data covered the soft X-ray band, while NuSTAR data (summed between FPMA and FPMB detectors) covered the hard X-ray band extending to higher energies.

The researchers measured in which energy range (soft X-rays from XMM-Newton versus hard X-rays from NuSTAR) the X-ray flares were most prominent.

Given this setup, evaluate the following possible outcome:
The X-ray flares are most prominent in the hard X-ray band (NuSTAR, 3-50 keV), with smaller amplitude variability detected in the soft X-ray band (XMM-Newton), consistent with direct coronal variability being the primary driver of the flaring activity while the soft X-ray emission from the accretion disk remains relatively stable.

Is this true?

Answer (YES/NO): NO